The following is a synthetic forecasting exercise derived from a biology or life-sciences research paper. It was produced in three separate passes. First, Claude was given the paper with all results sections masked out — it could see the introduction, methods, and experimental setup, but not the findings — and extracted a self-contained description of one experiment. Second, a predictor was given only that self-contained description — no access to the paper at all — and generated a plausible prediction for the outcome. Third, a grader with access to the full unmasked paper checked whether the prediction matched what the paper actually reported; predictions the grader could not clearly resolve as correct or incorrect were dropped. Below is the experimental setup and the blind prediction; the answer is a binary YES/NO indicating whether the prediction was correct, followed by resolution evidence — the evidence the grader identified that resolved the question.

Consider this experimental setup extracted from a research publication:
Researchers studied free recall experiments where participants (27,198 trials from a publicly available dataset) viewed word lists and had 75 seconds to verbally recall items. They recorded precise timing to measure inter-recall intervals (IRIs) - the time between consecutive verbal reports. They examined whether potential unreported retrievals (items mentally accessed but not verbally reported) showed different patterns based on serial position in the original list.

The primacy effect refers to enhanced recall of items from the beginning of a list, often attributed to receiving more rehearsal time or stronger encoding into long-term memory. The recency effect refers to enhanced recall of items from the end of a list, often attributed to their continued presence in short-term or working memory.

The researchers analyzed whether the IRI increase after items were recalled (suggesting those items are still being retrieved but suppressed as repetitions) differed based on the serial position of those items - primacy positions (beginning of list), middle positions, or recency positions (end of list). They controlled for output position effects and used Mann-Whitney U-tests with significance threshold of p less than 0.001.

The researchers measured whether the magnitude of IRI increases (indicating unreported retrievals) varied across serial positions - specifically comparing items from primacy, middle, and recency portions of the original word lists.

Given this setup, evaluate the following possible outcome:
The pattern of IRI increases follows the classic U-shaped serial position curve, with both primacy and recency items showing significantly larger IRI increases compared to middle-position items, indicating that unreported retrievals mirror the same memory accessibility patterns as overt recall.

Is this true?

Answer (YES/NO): NO